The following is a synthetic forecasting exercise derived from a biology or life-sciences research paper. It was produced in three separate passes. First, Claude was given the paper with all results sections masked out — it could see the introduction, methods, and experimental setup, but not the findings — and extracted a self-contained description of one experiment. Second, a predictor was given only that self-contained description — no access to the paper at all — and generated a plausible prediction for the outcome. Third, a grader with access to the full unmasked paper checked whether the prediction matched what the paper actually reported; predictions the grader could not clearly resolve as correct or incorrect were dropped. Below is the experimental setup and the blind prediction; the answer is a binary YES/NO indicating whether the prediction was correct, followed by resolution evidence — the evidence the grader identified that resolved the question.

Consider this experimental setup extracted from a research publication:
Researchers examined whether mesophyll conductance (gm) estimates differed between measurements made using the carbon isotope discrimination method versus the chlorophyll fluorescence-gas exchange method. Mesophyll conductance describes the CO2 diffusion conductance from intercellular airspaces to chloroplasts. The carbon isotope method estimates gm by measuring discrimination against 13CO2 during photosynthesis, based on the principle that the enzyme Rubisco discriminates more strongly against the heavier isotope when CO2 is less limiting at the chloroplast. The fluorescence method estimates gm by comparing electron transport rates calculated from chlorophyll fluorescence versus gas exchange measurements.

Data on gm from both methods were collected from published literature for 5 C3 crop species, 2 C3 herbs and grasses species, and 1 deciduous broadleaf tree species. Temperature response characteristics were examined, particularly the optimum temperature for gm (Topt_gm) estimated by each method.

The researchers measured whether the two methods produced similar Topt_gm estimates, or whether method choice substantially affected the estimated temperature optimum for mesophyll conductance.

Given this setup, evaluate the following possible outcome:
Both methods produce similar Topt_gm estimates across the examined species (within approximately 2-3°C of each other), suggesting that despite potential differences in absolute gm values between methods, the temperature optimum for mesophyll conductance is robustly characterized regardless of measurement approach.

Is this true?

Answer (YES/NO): NO